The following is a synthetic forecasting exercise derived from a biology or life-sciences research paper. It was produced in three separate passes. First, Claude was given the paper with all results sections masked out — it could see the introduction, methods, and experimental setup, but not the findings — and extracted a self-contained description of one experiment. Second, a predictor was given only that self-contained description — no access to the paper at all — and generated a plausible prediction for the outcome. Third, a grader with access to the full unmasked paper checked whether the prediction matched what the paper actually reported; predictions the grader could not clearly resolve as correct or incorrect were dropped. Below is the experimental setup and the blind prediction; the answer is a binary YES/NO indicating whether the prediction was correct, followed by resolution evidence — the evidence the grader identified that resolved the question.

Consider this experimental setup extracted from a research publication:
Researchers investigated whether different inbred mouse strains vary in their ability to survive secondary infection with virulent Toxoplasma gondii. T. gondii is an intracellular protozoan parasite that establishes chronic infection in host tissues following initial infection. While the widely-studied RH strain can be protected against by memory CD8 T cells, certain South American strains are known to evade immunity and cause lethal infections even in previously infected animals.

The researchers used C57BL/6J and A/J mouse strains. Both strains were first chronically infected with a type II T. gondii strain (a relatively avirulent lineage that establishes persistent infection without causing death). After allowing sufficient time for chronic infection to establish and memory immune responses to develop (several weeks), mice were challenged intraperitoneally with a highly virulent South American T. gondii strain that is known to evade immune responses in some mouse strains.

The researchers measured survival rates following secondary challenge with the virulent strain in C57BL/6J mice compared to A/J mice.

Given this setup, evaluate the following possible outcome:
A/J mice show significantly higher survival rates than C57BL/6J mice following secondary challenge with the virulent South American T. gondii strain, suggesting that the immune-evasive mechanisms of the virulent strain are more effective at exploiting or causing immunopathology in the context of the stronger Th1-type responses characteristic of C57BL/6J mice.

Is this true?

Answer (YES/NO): NO